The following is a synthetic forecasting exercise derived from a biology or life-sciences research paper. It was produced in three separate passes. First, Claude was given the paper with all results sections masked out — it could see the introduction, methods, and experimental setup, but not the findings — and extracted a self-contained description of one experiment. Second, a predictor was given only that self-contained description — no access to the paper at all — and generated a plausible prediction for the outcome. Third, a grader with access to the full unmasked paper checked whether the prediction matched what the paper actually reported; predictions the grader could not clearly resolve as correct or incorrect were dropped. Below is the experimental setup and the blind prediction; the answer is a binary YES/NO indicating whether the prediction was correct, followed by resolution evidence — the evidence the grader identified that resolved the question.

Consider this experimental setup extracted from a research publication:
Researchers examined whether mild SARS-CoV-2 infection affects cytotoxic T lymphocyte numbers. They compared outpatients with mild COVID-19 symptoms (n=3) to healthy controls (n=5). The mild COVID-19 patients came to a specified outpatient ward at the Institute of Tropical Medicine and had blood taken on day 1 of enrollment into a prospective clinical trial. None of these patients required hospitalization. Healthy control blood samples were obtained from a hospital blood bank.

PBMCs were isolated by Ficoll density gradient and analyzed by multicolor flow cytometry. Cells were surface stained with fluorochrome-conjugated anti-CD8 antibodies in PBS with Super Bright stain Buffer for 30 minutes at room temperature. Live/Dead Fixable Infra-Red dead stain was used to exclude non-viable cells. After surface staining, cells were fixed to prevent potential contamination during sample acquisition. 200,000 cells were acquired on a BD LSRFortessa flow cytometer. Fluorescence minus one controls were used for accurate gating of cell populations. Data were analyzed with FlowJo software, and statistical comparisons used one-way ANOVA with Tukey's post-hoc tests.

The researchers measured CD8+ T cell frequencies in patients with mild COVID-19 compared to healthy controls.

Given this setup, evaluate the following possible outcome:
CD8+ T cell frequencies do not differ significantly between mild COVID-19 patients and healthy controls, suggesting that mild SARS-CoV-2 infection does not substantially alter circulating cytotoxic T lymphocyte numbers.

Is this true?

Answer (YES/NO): YES